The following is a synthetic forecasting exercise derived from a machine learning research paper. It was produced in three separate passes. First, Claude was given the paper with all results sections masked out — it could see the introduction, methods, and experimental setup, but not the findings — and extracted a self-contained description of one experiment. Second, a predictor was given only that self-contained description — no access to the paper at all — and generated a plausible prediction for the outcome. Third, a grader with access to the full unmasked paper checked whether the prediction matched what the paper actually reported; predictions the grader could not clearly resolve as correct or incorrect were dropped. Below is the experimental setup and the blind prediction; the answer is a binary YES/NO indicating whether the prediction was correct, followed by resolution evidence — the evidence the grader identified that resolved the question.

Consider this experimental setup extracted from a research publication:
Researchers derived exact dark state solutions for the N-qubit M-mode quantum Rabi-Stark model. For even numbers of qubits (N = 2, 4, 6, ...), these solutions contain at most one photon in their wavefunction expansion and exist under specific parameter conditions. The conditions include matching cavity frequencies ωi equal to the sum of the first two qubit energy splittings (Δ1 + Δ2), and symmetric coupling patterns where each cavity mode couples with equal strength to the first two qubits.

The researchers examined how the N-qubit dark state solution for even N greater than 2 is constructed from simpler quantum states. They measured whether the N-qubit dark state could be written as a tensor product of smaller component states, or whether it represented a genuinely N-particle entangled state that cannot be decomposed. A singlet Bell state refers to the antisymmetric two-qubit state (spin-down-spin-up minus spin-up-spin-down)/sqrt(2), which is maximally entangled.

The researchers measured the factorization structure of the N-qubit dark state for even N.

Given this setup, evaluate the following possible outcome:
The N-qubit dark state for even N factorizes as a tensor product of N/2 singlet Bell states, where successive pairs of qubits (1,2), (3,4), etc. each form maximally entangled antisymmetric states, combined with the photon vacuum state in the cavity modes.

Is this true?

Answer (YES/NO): NO